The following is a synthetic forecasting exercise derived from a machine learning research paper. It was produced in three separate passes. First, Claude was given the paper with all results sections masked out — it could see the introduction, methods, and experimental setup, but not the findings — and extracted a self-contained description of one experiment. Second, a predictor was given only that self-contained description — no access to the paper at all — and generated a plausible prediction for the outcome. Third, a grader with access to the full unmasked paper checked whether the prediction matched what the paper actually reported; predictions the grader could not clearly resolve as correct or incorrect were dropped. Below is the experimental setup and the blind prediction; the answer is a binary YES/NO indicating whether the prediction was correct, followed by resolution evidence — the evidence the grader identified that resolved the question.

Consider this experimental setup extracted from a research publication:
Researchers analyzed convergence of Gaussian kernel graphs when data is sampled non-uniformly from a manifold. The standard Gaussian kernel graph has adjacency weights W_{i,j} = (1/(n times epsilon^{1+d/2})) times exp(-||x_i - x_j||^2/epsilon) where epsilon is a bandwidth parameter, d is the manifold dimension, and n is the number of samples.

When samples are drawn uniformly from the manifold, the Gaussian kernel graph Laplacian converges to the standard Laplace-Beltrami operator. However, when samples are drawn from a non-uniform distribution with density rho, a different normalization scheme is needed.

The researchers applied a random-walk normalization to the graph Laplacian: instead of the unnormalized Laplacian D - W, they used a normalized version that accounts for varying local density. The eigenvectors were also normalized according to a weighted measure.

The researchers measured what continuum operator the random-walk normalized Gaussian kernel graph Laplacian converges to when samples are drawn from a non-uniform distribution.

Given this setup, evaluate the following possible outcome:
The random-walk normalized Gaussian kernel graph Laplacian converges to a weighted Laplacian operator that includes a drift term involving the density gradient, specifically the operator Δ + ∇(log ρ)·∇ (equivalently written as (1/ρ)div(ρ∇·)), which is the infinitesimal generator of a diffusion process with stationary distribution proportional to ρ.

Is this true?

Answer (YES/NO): NO